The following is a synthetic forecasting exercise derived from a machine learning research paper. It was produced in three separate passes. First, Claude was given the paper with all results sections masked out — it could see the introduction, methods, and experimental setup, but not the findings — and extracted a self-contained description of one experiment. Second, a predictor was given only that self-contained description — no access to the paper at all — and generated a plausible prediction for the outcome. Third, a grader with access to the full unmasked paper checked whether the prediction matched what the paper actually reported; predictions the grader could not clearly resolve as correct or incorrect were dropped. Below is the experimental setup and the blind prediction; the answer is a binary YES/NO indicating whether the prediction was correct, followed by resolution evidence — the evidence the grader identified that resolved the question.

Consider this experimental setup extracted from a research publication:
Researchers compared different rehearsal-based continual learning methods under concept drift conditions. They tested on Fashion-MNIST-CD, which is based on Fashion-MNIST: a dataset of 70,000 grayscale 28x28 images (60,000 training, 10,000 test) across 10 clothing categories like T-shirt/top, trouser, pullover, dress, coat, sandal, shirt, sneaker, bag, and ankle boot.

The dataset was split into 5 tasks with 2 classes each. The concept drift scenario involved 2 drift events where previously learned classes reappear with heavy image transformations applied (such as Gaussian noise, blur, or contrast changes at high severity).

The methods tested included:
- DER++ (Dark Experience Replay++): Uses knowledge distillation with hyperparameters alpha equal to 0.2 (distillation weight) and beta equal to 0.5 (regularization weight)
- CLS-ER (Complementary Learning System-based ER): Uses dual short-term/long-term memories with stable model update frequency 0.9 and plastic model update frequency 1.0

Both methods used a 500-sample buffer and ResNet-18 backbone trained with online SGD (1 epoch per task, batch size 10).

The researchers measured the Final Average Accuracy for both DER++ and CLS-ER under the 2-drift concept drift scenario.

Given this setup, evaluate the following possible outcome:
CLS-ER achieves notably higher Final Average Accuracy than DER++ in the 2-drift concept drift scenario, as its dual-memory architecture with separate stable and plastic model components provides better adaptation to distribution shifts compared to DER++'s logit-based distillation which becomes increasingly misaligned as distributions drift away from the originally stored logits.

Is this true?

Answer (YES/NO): NO